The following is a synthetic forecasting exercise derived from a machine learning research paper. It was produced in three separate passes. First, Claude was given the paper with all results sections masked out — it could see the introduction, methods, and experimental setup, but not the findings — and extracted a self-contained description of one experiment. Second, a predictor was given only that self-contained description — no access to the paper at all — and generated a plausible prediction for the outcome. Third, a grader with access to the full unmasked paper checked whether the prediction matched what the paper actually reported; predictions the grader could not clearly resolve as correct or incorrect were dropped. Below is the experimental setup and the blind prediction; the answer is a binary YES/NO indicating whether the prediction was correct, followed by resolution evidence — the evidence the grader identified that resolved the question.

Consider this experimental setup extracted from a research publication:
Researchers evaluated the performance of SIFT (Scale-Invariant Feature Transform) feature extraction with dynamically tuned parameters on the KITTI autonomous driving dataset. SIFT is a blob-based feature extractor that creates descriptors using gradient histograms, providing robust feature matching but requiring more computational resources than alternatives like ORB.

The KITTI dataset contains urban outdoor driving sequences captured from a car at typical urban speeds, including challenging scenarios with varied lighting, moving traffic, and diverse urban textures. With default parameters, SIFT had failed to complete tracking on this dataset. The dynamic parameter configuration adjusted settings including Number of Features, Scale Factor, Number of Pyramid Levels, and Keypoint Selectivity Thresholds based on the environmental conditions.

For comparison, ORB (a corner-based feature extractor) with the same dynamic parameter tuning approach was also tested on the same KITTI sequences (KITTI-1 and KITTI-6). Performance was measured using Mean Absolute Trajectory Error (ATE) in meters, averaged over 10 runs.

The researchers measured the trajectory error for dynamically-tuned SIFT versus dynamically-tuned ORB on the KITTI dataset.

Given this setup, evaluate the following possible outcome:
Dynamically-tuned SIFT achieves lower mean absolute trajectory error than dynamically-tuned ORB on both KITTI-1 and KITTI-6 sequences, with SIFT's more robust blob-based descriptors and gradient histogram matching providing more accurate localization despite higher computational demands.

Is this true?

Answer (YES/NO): NO